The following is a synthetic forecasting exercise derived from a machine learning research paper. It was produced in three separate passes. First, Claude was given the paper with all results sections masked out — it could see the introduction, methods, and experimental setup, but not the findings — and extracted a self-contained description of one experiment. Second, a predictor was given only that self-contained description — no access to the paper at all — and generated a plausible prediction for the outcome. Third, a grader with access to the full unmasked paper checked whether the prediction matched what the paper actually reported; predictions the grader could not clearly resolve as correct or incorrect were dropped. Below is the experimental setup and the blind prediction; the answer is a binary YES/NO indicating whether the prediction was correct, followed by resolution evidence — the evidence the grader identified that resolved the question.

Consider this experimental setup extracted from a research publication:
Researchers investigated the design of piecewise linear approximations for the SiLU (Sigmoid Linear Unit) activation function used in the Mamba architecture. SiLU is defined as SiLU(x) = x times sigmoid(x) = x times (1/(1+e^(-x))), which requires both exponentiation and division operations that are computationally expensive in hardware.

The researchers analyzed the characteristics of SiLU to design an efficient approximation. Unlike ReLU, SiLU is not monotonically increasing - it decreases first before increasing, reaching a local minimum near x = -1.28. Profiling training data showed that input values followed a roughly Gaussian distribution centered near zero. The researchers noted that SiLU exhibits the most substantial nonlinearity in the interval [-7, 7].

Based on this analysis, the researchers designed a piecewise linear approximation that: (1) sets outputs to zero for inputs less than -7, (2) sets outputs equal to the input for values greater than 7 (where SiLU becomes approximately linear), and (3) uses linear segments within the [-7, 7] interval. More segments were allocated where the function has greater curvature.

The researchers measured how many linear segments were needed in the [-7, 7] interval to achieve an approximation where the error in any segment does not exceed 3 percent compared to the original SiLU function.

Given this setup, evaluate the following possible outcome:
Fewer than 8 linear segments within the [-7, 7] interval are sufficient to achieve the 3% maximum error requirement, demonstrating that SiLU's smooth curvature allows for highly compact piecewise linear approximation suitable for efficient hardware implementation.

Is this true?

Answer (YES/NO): NO